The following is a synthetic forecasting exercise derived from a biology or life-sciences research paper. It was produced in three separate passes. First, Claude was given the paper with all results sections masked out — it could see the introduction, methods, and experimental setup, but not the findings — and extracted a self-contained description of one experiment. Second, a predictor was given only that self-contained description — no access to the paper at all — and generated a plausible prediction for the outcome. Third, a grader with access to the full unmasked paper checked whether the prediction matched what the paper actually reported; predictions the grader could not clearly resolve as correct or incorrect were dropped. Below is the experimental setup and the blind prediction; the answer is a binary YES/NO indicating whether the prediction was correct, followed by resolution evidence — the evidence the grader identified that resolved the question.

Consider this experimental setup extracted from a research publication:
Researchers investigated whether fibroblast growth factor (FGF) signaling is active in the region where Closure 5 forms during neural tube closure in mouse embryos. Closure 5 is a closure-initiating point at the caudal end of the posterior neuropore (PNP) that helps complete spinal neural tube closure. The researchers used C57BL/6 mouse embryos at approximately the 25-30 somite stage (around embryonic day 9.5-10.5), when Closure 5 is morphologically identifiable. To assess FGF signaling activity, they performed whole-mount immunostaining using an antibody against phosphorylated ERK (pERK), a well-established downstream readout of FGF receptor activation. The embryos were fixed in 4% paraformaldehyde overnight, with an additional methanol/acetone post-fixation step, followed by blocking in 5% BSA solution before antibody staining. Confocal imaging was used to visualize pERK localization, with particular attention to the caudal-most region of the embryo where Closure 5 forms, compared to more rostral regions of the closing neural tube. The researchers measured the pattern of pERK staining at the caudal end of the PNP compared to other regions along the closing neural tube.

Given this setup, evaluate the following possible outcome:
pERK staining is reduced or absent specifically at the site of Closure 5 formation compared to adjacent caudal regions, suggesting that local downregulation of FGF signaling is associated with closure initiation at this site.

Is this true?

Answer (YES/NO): NO